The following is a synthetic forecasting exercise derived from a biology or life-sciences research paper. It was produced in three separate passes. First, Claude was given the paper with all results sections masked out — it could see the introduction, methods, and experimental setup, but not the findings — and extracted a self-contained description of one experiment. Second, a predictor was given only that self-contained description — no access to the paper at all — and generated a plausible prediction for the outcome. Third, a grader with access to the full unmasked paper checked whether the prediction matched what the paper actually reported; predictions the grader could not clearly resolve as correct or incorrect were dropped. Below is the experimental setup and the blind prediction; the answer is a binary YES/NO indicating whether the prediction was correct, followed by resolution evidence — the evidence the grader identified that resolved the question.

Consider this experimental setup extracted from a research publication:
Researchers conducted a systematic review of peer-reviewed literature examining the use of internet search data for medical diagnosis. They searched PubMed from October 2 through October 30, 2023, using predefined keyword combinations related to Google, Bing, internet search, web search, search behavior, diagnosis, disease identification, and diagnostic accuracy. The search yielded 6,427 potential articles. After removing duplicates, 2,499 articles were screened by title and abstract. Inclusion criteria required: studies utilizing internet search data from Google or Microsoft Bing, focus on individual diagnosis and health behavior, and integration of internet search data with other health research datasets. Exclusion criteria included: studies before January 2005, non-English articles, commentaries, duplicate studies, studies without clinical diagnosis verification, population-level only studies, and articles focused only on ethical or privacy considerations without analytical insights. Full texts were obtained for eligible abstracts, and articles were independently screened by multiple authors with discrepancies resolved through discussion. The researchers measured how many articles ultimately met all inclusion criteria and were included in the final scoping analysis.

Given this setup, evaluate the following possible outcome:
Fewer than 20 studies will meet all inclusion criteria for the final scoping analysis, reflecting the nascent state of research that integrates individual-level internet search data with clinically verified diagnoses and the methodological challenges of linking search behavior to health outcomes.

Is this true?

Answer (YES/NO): NO